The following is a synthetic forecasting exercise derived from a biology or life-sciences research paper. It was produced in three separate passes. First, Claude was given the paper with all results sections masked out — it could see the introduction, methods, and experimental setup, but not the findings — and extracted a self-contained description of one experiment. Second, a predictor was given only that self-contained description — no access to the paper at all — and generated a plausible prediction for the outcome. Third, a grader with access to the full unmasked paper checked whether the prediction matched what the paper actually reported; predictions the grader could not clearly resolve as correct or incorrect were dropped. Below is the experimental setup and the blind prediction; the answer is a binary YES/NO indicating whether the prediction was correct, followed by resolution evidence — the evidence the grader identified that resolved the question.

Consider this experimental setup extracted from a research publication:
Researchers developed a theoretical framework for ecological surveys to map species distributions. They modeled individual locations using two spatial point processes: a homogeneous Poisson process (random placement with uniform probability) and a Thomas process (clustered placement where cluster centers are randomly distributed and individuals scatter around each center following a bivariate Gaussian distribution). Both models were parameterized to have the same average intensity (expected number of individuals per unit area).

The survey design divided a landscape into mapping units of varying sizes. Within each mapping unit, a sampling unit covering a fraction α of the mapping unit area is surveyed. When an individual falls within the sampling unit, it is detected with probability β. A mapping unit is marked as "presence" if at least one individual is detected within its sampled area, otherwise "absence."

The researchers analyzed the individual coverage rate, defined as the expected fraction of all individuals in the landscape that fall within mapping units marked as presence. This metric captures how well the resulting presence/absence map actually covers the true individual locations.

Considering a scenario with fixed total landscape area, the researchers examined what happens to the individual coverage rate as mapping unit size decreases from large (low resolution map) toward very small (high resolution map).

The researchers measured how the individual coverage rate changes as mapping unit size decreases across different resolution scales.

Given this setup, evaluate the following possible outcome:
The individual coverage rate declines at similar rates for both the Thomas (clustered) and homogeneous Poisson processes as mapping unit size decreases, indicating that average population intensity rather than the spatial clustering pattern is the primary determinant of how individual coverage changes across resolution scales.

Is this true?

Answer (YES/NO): NO